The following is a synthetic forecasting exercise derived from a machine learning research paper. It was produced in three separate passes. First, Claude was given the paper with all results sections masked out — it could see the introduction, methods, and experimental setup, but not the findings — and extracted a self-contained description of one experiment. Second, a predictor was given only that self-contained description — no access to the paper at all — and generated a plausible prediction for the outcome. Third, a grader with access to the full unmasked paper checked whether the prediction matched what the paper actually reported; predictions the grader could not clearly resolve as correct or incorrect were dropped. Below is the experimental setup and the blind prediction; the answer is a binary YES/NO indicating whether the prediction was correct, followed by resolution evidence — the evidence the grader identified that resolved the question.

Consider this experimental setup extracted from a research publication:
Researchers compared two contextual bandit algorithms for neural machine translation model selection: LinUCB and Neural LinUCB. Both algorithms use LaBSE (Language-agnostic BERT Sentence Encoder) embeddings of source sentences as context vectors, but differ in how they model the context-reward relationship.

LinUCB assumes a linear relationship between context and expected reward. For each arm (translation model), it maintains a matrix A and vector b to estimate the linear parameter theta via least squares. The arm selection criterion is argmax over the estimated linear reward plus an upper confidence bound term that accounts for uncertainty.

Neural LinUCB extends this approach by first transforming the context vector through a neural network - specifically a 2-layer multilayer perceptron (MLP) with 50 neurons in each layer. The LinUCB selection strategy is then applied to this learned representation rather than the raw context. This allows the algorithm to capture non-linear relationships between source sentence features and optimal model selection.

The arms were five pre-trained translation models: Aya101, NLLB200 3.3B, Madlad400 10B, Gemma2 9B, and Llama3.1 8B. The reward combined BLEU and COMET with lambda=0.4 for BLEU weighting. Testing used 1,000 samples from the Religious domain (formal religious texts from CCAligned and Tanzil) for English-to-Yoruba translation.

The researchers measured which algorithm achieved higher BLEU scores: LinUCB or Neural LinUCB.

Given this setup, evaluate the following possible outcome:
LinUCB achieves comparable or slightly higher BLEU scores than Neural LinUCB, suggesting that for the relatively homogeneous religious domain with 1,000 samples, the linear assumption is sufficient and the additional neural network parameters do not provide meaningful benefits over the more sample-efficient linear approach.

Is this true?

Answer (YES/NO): NO